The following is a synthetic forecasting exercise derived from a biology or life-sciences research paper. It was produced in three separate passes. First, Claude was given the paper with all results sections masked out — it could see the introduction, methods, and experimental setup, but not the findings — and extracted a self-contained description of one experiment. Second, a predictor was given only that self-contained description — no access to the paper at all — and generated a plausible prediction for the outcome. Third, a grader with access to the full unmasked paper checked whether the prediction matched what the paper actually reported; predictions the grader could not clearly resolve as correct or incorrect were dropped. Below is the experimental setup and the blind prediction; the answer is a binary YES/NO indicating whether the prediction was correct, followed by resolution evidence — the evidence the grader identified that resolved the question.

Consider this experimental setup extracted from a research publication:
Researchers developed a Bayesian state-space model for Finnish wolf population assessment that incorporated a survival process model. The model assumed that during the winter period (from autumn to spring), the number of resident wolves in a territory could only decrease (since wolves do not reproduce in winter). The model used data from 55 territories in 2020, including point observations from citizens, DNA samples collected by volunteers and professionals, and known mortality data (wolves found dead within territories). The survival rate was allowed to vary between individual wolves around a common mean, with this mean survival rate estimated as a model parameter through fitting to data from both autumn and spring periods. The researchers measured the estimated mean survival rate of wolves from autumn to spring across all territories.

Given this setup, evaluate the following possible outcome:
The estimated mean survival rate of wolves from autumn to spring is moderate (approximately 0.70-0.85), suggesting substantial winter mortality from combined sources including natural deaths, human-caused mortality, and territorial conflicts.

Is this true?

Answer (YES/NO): NO